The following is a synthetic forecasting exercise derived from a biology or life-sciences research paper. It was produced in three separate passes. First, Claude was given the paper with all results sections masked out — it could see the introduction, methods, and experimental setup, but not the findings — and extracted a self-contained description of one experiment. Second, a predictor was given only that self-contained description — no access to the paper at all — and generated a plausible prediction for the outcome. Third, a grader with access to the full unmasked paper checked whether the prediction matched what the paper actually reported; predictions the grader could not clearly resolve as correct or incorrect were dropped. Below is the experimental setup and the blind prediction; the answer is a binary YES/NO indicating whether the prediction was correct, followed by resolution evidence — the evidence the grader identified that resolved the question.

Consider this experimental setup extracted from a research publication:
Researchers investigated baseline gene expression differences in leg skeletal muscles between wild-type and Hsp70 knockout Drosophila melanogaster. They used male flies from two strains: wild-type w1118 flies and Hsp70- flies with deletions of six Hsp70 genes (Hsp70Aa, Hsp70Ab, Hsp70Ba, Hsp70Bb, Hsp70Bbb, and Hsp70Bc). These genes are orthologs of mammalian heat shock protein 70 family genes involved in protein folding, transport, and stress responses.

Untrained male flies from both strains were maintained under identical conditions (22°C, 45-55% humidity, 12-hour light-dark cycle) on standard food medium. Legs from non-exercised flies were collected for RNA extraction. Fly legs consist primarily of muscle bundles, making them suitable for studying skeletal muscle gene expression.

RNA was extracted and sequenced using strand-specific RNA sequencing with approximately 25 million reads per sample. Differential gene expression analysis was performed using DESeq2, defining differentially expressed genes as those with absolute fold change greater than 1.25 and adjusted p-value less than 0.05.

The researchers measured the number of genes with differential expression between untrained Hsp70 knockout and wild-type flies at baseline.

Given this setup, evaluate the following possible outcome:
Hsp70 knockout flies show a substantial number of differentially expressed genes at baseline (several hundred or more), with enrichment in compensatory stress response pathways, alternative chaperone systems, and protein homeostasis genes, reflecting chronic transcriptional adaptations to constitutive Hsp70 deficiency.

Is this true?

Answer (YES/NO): NO